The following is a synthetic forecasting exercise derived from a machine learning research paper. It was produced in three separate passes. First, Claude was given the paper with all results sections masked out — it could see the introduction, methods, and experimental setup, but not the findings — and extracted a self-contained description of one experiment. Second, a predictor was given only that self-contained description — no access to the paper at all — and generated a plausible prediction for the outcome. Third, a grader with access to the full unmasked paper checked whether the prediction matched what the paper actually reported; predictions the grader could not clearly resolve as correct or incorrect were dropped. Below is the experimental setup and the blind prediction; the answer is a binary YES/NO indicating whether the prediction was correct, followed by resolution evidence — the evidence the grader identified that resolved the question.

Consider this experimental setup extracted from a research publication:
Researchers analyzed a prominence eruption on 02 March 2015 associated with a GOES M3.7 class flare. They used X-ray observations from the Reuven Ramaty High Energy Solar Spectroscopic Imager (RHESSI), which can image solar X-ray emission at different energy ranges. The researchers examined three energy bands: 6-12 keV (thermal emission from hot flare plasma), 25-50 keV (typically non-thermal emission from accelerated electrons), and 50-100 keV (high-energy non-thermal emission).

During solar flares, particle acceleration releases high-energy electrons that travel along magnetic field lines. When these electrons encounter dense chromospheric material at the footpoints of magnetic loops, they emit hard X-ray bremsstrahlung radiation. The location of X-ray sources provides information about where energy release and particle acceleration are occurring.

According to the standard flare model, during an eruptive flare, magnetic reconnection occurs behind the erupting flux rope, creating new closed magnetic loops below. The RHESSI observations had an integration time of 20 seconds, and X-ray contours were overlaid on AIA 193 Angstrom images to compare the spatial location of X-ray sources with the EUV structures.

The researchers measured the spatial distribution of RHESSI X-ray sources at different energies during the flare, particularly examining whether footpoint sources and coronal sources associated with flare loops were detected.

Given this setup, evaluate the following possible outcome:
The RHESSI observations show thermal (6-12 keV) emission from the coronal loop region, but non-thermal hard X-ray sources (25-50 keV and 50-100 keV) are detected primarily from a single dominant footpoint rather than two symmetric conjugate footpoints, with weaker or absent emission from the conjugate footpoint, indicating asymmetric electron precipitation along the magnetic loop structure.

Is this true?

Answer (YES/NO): NO